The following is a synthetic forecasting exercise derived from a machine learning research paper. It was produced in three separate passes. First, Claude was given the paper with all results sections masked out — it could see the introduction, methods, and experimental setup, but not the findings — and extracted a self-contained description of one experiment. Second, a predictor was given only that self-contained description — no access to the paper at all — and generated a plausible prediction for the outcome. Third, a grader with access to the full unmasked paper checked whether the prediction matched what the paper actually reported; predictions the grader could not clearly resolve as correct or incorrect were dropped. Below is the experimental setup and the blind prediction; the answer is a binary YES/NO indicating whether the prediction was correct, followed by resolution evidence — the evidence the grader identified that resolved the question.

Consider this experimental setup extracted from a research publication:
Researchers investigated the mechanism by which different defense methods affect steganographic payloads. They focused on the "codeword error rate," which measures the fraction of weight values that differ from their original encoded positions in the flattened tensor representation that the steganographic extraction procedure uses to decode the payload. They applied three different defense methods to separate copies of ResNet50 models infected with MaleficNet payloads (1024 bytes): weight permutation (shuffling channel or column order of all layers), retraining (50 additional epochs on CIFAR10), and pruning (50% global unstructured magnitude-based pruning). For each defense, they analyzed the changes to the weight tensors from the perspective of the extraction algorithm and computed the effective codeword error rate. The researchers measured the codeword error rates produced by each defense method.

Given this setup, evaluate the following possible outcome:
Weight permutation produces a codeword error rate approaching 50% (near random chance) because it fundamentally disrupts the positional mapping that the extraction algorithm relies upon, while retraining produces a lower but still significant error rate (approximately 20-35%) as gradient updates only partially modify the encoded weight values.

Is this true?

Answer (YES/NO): NO